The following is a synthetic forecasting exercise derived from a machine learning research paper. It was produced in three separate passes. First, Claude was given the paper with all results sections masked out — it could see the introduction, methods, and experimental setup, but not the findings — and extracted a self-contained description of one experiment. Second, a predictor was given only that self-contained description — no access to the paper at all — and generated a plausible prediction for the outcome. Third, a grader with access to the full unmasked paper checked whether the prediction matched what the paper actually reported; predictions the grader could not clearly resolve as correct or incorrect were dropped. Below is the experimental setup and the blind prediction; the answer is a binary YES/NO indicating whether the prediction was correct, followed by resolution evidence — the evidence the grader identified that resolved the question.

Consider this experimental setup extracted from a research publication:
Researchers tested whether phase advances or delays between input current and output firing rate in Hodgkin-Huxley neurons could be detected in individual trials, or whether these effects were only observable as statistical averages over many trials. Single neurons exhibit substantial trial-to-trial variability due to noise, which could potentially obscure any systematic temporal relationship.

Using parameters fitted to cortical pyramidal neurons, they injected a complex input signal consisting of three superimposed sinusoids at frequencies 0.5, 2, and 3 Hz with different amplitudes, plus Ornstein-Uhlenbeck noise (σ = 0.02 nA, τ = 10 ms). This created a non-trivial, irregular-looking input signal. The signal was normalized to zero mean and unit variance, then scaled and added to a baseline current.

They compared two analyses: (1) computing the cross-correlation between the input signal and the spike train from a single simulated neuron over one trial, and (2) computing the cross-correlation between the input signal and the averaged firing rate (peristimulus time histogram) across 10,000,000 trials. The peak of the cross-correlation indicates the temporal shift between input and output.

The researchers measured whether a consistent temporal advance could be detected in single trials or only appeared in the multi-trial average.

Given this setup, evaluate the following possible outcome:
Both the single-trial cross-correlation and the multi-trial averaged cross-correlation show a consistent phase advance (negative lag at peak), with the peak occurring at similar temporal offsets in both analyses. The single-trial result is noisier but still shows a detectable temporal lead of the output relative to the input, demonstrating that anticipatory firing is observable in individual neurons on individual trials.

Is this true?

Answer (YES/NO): YES